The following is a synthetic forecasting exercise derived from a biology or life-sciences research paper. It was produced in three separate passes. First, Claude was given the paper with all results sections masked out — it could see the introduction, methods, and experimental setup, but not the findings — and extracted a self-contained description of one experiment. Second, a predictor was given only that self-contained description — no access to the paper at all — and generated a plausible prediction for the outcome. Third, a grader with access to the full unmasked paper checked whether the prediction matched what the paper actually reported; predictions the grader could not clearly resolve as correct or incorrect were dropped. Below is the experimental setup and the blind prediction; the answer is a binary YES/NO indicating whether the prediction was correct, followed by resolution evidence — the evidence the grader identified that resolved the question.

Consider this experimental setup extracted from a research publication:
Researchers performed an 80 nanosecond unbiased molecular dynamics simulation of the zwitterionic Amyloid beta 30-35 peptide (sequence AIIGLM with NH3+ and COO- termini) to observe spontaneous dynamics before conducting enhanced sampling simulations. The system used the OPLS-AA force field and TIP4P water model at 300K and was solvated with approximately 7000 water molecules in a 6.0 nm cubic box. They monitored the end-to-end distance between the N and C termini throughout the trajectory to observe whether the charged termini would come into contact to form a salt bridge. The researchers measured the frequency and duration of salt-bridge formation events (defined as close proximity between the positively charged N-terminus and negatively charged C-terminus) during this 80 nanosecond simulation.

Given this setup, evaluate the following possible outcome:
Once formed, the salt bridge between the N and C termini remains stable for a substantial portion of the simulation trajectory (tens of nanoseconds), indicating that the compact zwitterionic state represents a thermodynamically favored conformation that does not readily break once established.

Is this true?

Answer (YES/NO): NO